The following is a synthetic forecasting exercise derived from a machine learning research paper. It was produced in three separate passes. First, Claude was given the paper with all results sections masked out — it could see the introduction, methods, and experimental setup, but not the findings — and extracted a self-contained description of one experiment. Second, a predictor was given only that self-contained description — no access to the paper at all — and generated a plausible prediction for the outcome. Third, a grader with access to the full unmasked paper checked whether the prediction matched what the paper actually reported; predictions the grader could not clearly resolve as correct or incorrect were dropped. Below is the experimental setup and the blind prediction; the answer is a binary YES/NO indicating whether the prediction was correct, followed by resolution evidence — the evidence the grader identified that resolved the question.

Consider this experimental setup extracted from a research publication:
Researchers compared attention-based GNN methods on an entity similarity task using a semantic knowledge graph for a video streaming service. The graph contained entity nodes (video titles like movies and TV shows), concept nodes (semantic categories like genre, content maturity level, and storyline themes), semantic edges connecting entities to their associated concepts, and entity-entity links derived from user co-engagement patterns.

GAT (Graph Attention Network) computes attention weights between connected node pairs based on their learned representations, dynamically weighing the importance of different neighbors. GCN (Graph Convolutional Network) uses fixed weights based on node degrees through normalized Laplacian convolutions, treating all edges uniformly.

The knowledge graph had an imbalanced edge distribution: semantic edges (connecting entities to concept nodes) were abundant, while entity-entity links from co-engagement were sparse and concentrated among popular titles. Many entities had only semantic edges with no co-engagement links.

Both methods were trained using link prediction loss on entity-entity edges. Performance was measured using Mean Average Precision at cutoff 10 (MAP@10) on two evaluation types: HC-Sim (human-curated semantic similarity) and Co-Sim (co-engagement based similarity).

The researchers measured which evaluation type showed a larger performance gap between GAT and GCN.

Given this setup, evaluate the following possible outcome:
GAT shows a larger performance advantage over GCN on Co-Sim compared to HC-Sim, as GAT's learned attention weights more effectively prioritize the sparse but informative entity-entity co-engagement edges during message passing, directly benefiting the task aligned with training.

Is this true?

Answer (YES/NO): YES